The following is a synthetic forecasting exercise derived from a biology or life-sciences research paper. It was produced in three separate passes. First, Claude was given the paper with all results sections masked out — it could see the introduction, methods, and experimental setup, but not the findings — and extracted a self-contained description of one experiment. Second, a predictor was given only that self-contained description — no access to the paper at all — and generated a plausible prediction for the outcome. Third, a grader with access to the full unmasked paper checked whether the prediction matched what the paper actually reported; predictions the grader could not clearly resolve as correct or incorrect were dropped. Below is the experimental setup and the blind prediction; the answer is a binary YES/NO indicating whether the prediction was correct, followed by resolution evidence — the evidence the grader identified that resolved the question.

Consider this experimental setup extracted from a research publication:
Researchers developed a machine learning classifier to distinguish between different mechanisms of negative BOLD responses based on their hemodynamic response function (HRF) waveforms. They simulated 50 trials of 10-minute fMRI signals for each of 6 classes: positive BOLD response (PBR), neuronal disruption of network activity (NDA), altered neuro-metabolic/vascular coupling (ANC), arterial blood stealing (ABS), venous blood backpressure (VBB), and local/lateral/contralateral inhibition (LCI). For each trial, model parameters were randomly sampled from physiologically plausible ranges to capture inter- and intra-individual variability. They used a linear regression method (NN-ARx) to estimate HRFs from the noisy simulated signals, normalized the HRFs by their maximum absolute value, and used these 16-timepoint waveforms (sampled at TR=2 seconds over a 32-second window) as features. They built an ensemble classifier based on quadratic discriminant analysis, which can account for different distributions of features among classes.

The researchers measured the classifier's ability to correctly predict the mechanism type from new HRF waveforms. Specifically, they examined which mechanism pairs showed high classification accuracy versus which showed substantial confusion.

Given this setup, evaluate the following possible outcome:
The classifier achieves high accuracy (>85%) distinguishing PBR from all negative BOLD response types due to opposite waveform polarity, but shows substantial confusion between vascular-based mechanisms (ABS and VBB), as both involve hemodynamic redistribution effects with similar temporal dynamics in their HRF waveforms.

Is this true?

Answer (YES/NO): NO